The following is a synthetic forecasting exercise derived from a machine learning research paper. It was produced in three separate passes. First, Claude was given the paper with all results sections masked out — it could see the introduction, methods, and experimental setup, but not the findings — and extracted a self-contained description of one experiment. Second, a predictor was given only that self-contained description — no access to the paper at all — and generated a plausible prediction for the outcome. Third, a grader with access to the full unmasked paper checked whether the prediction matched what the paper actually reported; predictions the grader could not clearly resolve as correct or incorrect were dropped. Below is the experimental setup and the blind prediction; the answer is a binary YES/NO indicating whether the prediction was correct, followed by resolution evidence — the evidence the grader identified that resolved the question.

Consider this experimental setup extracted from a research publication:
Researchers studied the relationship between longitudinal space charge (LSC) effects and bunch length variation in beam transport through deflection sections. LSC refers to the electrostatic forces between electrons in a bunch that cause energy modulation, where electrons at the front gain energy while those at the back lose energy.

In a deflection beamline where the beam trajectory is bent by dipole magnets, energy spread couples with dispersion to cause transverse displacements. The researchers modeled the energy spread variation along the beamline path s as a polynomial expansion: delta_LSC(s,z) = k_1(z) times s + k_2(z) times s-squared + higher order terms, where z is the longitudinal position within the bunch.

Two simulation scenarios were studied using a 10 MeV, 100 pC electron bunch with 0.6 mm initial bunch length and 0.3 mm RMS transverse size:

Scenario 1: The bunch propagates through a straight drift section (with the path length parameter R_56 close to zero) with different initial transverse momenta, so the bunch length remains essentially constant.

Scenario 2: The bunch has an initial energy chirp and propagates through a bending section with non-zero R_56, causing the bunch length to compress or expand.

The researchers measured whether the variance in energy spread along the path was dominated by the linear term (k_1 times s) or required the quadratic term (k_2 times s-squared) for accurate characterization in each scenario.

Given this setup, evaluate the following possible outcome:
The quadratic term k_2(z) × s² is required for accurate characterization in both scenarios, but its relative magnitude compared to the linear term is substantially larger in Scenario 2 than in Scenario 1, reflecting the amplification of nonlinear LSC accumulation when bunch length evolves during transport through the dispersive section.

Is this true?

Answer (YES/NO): NO